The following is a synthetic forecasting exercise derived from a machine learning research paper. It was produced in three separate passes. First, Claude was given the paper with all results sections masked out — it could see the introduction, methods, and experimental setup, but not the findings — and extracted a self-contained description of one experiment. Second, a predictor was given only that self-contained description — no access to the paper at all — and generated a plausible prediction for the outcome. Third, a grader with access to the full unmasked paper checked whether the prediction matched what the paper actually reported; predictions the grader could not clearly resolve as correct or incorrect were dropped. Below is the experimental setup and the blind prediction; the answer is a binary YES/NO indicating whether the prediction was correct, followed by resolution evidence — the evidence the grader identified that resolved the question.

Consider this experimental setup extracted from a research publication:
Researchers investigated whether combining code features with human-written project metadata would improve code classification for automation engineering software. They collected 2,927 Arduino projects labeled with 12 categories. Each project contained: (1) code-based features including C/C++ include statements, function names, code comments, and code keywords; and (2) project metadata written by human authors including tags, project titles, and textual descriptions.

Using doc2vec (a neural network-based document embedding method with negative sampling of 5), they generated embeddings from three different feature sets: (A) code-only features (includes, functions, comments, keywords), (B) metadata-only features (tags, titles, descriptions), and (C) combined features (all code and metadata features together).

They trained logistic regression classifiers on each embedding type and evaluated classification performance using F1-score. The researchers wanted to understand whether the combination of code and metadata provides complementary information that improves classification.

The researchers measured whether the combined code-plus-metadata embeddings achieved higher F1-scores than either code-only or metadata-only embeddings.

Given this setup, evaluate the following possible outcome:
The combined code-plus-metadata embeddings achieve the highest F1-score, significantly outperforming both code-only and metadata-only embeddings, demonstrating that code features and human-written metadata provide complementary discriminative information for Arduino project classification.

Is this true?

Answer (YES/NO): NO